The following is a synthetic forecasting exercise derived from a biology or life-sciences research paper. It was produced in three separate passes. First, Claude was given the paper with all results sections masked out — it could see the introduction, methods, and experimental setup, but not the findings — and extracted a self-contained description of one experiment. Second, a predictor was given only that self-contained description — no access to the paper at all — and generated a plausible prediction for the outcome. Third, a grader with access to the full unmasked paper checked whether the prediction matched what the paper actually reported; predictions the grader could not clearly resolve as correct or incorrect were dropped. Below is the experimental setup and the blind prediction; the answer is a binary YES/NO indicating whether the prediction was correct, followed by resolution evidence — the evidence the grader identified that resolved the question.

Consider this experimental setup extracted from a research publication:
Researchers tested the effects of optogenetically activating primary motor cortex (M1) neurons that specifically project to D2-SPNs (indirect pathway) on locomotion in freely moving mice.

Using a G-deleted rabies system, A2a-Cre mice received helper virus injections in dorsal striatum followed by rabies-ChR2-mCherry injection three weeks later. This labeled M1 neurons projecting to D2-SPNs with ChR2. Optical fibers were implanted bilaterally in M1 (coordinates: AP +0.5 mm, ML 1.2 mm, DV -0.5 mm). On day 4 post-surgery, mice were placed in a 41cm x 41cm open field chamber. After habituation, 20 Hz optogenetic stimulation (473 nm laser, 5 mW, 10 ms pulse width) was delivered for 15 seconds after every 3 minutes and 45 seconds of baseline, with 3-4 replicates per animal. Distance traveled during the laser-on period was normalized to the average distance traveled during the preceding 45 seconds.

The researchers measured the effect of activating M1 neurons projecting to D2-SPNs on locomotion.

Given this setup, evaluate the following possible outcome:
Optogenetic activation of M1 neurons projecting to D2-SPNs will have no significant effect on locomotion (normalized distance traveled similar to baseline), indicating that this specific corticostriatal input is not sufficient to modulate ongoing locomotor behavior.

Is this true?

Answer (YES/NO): YES